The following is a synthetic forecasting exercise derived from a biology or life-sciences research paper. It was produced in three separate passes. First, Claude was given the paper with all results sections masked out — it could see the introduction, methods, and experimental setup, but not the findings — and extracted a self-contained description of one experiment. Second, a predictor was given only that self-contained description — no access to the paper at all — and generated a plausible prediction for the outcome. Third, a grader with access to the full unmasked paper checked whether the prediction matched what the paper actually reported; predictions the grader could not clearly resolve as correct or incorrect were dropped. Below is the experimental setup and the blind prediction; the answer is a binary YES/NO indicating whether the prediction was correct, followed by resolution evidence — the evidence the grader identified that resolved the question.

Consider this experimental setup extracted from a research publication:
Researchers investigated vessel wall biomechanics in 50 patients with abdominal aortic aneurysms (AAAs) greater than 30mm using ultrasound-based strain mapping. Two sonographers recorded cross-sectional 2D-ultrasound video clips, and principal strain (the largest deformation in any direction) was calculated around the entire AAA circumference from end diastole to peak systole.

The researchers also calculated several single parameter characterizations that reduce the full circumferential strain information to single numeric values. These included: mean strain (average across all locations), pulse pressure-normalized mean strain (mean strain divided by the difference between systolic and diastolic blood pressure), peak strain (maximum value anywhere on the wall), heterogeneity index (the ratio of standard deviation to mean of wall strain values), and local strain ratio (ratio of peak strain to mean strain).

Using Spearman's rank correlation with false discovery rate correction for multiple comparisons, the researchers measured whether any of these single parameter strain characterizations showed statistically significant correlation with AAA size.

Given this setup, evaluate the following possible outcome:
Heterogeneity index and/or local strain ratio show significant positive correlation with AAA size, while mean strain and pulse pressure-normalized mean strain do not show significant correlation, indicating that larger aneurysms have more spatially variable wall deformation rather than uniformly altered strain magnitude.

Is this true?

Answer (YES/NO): NO